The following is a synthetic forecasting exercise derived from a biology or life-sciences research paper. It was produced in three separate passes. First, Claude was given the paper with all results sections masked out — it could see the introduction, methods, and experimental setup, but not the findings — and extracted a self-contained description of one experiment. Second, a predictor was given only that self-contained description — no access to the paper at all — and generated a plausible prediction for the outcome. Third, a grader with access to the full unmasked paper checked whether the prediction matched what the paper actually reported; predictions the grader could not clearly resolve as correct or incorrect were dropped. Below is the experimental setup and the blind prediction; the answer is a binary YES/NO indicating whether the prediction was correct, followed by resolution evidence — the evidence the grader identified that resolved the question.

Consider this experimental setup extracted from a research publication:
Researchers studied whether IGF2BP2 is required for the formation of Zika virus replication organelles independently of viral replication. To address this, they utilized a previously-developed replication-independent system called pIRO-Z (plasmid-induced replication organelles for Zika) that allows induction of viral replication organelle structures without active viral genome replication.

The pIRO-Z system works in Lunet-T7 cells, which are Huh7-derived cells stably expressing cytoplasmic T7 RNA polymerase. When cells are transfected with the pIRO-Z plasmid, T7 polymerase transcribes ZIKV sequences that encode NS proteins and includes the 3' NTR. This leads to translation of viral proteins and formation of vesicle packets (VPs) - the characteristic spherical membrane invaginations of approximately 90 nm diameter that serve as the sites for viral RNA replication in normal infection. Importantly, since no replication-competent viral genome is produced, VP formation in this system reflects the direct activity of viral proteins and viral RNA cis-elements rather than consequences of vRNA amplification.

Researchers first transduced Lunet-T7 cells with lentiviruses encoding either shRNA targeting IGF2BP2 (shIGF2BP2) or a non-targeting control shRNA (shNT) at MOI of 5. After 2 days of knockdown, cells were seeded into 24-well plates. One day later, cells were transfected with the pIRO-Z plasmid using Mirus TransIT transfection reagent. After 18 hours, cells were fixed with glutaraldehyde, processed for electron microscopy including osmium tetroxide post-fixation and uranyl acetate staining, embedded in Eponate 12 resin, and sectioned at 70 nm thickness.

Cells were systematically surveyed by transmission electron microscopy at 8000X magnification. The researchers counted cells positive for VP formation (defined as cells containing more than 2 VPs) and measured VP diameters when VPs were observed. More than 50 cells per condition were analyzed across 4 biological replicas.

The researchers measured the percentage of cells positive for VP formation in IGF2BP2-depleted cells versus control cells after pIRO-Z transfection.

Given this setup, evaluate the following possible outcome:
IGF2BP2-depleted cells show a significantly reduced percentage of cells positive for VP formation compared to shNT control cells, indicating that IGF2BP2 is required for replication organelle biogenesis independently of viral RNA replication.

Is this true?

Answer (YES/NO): YES